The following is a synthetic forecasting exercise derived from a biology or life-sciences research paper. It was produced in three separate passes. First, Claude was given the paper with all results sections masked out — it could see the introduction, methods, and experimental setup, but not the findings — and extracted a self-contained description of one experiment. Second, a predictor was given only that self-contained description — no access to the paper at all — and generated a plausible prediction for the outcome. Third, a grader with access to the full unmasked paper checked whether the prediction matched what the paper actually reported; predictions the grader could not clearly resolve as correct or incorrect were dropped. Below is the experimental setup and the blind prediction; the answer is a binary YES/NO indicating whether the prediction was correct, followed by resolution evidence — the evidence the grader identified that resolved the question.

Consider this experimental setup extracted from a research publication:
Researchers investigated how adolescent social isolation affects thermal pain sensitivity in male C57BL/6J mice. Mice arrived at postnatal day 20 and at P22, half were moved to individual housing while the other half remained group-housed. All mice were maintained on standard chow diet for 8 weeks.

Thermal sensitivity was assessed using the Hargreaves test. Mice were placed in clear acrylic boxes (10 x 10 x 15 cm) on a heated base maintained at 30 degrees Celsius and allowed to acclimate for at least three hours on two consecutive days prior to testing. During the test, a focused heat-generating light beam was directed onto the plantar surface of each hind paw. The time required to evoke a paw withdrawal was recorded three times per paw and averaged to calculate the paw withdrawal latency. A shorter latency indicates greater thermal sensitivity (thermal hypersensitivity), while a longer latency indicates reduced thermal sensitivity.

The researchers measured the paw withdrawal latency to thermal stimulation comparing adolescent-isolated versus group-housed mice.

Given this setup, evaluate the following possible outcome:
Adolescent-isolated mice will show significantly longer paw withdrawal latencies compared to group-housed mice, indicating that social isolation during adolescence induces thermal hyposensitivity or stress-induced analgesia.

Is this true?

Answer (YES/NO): NO